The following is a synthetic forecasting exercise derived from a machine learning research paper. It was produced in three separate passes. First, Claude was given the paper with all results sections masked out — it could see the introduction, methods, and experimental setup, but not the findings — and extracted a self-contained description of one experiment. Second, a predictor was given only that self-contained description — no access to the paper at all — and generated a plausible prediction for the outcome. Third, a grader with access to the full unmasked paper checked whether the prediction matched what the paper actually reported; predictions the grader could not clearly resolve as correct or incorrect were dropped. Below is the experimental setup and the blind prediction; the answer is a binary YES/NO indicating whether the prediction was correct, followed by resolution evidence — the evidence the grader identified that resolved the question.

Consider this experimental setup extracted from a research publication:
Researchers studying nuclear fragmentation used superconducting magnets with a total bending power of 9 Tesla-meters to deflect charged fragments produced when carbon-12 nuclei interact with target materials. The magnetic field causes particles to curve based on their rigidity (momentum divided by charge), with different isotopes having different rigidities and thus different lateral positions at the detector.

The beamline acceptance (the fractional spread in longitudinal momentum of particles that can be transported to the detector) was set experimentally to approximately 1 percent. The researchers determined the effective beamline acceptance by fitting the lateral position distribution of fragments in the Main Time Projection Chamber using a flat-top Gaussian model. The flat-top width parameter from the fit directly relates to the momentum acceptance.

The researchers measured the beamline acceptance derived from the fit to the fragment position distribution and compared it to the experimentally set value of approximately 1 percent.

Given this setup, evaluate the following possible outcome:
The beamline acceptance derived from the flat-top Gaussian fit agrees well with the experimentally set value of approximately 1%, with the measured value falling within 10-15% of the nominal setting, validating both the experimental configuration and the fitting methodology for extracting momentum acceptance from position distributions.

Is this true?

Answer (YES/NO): YES